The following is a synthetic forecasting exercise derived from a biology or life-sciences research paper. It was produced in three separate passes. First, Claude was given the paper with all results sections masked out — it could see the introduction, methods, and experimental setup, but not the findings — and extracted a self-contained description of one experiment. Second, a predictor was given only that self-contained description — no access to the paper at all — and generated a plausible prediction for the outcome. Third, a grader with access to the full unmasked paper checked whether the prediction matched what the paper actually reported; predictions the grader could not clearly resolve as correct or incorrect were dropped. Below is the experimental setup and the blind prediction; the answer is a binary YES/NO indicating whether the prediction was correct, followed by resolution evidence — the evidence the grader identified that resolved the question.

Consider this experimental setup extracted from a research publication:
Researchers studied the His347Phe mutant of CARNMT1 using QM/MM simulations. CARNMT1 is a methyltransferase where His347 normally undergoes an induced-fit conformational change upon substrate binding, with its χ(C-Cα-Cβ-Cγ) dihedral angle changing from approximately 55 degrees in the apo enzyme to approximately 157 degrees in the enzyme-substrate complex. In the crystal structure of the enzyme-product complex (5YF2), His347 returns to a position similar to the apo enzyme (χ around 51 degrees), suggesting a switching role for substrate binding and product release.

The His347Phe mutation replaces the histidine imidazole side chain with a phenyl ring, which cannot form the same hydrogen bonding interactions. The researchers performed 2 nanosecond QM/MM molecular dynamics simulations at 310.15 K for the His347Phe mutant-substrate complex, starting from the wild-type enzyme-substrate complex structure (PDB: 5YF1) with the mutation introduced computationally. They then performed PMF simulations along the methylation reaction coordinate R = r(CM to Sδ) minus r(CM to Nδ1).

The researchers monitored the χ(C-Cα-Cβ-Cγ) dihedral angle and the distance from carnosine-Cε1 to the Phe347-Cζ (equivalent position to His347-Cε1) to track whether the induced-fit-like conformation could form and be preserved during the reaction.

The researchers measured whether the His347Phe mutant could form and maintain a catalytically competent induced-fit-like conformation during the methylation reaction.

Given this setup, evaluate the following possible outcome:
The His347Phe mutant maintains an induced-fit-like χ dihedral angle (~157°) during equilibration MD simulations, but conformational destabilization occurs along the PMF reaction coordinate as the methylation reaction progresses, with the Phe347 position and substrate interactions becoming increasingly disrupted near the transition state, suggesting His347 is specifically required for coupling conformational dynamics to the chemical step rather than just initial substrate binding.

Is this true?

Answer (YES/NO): NO